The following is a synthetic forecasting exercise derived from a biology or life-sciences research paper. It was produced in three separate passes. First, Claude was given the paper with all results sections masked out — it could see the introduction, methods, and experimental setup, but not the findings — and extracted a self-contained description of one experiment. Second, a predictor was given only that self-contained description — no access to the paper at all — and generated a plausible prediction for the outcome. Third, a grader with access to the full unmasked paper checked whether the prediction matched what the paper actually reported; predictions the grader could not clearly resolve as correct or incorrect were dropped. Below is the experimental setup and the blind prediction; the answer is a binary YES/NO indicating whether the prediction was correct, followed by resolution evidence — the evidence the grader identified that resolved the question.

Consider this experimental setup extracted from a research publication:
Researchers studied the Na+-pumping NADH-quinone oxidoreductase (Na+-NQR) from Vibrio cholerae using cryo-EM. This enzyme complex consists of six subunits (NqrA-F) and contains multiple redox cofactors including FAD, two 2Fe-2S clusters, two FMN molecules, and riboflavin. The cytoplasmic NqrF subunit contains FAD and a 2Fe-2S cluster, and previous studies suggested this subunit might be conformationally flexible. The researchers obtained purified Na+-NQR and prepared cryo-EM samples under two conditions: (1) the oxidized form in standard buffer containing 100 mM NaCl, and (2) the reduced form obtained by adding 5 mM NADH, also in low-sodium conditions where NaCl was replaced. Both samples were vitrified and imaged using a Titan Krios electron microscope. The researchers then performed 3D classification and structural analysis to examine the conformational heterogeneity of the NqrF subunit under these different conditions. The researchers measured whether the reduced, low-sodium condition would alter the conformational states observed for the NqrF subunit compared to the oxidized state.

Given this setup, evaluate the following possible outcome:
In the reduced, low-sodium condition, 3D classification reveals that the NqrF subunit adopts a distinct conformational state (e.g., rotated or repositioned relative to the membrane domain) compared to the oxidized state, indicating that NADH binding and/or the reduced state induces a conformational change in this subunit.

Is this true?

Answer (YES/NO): YES